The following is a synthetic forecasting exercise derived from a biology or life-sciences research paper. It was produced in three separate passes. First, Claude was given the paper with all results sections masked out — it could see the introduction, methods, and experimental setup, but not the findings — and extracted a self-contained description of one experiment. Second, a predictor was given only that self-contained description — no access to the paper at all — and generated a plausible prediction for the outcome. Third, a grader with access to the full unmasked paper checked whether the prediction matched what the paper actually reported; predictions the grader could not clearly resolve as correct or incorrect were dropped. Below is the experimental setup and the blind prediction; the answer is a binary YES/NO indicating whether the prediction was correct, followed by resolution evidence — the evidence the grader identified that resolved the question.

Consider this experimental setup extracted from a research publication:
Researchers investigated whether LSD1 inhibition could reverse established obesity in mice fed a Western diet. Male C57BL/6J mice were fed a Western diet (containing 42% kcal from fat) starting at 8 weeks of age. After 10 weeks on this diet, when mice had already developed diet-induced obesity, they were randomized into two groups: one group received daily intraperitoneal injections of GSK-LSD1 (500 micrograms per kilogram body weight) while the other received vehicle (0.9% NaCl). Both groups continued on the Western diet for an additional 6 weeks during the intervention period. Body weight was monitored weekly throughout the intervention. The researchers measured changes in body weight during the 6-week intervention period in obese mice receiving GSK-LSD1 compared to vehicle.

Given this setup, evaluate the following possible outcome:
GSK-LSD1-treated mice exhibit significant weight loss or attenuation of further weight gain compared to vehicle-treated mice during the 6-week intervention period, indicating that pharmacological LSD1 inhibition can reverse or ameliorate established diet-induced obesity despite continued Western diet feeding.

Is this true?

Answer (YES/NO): YES